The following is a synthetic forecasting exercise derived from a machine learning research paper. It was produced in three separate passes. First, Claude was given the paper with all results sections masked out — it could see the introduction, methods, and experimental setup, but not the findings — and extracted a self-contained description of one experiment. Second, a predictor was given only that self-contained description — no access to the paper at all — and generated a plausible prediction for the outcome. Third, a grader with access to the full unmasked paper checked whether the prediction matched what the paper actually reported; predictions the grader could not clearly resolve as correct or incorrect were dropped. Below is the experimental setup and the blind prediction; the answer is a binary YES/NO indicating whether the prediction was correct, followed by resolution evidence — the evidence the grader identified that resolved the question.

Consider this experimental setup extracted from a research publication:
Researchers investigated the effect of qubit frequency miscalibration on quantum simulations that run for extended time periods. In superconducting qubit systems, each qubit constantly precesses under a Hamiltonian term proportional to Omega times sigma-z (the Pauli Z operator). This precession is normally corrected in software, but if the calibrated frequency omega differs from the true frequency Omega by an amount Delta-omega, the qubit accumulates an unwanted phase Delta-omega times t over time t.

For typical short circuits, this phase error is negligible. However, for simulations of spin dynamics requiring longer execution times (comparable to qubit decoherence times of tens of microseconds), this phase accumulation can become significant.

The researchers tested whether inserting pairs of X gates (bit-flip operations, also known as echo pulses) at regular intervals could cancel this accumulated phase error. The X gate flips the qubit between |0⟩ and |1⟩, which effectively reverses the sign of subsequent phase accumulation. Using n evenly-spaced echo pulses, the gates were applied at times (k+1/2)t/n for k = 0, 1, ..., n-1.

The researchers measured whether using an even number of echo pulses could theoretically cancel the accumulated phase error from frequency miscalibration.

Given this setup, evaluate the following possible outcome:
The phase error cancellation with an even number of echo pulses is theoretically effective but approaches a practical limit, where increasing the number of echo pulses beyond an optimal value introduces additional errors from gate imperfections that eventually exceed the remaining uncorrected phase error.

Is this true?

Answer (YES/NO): NO